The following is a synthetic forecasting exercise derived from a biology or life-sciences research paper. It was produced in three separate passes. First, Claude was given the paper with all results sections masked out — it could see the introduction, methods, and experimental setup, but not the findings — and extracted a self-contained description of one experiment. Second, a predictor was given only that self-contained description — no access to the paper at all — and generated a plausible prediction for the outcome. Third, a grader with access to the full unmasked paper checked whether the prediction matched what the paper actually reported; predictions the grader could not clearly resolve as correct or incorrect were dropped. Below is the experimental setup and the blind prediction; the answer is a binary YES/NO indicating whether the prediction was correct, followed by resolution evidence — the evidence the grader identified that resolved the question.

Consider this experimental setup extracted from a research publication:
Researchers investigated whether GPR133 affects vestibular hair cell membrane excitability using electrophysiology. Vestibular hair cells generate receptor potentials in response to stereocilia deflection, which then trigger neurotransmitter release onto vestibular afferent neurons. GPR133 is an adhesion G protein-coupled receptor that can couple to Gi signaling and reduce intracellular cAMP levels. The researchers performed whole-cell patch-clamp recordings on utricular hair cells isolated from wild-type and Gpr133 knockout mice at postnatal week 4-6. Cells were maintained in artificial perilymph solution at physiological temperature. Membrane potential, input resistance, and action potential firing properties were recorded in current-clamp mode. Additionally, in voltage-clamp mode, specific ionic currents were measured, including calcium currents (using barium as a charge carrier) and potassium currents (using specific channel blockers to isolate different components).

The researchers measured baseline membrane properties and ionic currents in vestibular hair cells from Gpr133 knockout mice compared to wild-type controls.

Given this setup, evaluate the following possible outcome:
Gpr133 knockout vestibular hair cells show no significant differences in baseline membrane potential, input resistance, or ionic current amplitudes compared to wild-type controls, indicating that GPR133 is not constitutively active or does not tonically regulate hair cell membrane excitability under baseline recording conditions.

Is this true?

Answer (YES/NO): YES